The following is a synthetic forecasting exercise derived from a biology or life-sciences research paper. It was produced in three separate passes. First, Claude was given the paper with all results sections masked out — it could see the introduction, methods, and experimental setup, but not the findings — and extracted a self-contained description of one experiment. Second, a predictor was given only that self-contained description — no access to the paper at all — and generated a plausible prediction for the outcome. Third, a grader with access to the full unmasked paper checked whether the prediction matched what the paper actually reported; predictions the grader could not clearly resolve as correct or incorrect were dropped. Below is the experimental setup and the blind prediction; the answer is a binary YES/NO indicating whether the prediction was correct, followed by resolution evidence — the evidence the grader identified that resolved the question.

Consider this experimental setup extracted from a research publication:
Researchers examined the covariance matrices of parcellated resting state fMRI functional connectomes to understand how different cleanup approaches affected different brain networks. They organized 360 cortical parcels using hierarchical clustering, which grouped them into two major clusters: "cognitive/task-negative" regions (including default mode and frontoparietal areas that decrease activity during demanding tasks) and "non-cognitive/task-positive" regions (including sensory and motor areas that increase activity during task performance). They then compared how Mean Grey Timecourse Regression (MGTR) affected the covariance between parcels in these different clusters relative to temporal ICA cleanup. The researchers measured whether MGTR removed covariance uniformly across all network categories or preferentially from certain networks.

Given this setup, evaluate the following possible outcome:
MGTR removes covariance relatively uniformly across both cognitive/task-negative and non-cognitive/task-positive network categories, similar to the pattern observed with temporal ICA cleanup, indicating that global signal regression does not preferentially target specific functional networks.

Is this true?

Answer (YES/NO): NO